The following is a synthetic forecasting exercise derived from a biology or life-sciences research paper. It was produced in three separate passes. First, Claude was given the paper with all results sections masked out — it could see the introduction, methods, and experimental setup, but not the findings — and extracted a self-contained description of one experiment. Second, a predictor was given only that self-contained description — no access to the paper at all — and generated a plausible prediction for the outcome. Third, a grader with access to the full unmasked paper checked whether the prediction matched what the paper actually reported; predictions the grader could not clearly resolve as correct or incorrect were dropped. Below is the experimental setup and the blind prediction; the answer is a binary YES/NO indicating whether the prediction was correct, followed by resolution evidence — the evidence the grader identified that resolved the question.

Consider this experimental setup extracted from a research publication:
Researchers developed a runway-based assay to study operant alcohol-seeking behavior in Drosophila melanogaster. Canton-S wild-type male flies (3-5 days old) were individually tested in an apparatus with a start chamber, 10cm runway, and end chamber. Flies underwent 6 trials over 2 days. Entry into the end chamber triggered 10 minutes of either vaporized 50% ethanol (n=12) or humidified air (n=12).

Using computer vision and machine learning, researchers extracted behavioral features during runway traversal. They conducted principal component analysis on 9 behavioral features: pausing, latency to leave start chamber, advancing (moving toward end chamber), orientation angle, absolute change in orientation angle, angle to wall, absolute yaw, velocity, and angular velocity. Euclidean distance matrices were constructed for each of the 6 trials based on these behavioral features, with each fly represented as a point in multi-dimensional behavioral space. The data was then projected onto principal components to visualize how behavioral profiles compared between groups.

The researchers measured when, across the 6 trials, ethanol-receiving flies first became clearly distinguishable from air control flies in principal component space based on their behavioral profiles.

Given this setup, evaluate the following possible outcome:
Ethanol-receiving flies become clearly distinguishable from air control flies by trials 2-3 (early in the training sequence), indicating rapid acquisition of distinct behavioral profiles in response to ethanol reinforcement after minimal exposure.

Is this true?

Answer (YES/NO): NO